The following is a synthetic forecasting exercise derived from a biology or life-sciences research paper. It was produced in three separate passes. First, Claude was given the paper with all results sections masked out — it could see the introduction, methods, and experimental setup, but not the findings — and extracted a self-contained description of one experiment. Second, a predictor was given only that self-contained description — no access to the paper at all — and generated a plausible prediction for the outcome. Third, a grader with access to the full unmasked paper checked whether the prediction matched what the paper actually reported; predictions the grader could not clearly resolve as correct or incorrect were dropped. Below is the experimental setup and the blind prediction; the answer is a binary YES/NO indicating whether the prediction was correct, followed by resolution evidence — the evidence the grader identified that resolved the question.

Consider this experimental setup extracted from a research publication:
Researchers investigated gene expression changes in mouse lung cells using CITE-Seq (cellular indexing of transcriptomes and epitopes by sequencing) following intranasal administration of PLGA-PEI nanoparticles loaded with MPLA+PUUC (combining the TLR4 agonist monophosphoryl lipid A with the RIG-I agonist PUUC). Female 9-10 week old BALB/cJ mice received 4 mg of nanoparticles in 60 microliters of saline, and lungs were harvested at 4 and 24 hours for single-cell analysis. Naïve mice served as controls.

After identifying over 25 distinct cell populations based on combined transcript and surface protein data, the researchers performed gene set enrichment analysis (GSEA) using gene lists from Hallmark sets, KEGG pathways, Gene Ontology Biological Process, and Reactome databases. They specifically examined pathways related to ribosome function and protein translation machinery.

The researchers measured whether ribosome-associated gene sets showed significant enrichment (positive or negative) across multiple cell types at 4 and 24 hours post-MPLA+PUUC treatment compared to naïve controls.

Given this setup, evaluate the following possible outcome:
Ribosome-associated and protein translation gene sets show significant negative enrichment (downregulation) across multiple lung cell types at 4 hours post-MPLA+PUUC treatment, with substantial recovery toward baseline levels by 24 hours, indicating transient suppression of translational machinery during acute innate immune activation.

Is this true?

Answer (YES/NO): YES